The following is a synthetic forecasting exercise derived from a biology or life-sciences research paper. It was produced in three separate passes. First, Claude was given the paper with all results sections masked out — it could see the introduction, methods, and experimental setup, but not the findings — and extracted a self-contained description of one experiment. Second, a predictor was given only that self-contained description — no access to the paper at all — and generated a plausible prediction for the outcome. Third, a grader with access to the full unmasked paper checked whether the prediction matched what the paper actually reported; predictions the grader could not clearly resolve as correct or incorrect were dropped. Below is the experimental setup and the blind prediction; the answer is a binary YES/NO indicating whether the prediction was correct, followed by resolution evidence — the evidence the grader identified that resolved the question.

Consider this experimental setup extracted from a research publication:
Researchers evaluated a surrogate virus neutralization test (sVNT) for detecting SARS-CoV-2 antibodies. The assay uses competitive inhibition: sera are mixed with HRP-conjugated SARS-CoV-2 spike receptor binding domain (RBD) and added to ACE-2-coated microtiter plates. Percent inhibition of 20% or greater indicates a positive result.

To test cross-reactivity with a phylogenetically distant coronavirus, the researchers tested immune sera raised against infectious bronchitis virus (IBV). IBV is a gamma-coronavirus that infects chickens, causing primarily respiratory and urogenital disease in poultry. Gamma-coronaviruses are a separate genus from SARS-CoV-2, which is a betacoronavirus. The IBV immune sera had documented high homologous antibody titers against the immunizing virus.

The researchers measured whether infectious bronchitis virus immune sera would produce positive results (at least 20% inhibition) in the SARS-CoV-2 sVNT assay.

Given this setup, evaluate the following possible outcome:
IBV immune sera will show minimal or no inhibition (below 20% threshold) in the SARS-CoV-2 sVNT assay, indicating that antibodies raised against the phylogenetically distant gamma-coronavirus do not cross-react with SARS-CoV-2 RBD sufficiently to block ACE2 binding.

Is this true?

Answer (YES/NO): YES